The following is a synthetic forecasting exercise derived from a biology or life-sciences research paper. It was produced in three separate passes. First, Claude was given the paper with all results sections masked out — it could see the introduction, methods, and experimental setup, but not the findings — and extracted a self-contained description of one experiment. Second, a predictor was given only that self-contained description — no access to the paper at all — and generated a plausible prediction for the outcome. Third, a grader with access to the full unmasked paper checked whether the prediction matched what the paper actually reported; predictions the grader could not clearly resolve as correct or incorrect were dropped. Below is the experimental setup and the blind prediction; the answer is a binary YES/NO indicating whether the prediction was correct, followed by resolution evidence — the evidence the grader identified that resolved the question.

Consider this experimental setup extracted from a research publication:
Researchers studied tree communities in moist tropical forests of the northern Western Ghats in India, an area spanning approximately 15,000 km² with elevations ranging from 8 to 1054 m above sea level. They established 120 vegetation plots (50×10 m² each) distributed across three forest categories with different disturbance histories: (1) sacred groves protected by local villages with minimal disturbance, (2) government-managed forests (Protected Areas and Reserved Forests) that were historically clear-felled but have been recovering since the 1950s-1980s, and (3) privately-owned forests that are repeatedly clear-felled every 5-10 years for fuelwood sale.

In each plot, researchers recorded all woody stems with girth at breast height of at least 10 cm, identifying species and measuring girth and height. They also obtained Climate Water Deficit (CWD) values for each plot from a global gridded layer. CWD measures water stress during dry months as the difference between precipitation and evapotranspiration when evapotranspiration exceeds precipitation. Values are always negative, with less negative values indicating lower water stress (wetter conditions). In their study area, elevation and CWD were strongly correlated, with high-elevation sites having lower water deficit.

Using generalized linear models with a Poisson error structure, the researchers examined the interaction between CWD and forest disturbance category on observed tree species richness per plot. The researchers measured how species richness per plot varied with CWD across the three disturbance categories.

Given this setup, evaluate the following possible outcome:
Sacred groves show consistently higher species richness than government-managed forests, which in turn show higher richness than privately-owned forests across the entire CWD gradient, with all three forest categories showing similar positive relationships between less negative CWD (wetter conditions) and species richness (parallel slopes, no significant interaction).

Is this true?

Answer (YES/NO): NO